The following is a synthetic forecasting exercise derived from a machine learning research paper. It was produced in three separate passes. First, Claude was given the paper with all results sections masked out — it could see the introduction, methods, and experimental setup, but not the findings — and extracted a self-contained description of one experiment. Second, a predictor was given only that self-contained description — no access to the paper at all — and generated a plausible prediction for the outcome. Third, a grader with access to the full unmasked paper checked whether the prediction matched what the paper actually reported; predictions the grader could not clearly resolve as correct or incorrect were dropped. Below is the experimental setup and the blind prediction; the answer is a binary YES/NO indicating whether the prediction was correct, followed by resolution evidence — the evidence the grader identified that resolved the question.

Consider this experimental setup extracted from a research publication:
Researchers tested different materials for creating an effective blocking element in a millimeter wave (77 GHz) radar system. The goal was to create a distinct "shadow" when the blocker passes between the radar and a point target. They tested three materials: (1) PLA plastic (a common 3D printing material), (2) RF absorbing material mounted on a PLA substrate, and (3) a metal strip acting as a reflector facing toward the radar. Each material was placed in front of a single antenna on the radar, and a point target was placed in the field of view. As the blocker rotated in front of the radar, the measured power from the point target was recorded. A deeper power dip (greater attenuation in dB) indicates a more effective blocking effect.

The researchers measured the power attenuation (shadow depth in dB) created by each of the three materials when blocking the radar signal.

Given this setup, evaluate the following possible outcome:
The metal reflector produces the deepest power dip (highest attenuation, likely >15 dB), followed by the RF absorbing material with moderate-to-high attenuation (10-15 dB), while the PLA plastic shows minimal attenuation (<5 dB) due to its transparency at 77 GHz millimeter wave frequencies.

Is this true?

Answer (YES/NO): NO